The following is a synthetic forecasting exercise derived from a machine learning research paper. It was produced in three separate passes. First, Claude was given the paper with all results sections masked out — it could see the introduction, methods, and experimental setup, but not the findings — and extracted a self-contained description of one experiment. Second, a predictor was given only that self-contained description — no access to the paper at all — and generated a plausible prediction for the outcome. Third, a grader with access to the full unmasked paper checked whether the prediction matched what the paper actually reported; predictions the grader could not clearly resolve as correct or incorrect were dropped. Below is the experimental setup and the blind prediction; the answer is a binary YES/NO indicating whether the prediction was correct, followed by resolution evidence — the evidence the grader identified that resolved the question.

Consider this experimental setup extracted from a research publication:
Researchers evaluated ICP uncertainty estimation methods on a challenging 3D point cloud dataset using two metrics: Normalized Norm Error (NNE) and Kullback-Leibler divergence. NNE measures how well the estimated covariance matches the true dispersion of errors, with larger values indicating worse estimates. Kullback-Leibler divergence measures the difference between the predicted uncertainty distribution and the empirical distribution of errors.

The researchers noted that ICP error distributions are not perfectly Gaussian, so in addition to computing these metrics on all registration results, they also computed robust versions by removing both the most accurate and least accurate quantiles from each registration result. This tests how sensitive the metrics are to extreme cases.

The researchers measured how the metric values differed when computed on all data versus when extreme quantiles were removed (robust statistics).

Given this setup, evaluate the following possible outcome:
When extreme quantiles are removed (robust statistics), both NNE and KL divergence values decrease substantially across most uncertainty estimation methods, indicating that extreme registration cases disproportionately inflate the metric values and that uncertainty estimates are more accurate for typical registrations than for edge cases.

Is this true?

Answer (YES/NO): YES